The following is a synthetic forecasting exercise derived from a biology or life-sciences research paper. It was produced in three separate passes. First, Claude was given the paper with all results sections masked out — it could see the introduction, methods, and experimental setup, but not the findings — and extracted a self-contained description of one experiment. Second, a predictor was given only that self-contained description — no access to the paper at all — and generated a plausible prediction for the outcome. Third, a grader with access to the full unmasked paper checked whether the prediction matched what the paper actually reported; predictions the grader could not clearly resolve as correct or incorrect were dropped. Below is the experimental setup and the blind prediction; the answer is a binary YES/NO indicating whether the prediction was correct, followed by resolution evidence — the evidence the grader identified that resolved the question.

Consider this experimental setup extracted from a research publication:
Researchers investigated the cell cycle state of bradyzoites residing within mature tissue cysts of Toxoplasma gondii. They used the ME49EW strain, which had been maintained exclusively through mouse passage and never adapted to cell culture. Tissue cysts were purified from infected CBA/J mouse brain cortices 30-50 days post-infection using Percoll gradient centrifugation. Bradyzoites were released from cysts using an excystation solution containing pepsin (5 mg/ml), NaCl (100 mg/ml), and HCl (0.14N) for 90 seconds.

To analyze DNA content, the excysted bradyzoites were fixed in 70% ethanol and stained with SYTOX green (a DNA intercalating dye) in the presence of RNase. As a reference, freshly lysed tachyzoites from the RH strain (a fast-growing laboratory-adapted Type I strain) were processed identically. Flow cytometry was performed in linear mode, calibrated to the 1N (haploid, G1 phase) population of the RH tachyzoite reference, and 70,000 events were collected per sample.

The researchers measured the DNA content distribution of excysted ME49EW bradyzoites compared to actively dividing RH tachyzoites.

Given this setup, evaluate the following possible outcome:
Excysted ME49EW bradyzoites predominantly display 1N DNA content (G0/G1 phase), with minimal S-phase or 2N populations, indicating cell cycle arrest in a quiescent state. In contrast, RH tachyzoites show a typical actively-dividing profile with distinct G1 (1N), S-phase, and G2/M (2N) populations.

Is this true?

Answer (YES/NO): YES